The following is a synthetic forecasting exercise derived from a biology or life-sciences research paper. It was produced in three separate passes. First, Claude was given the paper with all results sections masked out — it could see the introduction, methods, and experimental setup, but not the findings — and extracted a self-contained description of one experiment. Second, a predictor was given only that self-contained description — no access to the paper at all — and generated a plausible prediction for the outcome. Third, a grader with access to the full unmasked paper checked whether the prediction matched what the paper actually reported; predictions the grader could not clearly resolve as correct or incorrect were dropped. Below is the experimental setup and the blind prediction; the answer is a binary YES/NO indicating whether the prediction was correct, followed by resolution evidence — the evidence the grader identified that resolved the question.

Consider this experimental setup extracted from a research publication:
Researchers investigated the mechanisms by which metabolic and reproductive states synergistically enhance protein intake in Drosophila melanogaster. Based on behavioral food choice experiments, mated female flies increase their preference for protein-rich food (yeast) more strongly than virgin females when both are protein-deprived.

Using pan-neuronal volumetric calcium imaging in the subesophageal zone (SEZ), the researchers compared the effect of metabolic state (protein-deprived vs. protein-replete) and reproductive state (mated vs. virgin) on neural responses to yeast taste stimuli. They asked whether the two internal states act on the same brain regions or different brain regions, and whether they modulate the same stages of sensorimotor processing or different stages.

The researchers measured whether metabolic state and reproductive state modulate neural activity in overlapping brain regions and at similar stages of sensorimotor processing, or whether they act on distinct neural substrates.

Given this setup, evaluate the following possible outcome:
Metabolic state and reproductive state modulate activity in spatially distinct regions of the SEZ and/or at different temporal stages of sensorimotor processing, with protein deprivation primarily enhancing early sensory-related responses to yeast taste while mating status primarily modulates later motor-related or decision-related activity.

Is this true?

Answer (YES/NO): NO